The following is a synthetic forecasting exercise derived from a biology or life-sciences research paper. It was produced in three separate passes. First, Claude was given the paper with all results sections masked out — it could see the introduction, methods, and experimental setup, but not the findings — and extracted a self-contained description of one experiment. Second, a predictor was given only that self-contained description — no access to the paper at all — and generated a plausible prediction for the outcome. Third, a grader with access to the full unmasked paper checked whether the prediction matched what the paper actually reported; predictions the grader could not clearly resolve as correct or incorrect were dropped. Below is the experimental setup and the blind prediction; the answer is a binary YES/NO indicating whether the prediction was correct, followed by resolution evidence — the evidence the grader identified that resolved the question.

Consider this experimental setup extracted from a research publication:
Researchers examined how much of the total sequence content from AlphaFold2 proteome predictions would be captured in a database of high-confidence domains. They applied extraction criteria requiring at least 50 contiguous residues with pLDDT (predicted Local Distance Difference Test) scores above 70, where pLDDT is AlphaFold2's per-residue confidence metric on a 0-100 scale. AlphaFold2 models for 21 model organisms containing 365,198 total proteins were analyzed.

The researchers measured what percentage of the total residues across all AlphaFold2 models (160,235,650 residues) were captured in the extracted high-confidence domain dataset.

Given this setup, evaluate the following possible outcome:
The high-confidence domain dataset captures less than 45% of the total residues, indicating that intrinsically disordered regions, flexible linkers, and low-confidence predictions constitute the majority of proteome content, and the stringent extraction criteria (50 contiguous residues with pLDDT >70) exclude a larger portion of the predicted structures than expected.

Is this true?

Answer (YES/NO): NO